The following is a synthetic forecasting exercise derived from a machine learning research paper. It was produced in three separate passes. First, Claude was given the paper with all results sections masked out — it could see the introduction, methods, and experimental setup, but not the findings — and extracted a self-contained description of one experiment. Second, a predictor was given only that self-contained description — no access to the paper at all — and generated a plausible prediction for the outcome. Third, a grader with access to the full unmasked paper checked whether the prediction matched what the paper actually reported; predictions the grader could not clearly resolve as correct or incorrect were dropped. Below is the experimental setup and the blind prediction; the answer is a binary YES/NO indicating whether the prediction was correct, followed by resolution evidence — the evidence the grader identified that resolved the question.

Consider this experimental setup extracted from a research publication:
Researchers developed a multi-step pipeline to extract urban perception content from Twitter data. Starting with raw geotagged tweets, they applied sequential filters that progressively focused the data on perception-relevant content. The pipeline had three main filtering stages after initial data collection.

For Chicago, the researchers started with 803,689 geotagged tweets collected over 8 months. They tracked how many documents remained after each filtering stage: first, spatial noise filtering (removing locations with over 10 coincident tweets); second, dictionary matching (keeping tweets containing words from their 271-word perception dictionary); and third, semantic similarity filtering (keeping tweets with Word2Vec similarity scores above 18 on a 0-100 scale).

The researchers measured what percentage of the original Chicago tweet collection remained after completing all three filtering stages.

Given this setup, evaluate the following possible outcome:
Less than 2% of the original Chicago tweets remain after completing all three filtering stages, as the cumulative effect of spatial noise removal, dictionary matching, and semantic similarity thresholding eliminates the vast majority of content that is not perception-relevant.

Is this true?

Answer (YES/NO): NO